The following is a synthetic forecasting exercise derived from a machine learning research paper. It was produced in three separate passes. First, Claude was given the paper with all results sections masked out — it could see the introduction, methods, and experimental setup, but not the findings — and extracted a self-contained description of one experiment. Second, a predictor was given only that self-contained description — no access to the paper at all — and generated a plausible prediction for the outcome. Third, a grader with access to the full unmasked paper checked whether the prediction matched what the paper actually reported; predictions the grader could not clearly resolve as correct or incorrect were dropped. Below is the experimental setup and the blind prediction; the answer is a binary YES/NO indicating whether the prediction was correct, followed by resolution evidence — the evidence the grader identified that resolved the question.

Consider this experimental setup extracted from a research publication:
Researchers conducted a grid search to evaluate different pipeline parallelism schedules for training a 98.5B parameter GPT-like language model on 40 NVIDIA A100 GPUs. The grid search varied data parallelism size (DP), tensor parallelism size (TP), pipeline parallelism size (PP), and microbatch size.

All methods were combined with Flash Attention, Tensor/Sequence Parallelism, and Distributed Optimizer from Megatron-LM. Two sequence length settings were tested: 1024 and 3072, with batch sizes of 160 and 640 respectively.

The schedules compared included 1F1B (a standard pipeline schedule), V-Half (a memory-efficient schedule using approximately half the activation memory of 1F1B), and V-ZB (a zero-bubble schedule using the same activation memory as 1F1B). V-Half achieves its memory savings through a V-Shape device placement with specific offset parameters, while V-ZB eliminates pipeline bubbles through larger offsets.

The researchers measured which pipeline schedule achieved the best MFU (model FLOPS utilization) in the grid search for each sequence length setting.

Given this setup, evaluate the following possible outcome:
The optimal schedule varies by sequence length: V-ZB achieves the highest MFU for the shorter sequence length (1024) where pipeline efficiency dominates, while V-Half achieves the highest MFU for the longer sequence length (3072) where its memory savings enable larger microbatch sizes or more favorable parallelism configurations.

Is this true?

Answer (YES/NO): YES